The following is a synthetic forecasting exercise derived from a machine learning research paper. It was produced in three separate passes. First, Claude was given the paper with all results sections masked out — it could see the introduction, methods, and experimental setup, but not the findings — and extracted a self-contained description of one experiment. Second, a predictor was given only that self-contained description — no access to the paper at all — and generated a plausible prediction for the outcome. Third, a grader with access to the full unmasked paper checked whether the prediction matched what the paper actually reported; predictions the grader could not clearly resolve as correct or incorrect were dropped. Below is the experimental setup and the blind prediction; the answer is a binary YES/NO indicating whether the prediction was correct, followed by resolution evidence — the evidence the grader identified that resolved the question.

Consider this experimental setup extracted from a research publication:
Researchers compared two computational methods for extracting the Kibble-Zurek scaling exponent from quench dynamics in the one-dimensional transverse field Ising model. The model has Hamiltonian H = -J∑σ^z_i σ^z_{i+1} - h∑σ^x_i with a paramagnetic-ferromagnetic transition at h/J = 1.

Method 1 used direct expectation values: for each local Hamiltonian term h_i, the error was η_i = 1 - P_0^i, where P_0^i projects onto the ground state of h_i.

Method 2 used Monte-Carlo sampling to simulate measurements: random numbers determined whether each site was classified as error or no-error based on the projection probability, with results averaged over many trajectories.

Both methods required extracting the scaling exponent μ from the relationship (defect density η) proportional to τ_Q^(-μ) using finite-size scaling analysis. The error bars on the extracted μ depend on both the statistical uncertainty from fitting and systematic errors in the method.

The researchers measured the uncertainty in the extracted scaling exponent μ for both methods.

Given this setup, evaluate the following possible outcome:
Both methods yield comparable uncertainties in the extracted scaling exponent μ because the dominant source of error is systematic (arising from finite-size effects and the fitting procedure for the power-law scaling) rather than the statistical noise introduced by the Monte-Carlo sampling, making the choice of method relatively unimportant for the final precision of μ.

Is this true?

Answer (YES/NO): NO